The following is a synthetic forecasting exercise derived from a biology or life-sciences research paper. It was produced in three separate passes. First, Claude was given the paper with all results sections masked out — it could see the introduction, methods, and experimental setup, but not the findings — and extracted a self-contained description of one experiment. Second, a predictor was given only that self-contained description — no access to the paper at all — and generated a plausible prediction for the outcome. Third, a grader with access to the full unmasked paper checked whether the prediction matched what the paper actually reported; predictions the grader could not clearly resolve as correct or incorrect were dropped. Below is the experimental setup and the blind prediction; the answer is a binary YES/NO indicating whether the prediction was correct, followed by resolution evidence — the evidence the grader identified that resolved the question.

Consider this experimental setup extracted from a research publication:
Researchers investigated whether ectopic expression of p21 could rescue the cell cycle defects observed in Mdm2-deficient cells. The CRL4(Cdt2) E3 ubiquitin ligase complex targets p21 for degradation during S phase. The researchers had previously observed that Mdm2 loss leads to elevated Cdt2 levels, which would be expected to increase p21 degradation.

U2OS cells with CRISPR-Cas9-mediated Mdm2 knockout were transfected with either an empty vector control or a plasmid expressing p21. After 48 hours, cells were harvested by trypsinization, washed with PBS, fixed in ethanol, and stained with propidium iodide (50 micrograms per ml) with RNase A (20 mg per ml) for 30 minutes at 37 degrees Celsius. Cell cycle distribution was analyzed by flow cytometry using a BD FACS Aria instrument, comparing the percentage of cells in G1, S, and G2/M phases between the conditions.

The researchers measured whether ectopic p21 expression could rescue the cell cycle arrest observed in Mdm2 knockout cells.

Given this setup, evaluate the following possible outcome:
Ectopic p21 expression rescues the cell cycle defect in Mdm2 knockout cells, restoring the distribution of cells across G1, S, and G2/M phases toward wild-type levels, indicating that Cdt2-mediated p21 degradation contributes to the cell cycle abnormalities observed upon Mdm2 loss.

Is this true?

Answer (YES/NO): YES